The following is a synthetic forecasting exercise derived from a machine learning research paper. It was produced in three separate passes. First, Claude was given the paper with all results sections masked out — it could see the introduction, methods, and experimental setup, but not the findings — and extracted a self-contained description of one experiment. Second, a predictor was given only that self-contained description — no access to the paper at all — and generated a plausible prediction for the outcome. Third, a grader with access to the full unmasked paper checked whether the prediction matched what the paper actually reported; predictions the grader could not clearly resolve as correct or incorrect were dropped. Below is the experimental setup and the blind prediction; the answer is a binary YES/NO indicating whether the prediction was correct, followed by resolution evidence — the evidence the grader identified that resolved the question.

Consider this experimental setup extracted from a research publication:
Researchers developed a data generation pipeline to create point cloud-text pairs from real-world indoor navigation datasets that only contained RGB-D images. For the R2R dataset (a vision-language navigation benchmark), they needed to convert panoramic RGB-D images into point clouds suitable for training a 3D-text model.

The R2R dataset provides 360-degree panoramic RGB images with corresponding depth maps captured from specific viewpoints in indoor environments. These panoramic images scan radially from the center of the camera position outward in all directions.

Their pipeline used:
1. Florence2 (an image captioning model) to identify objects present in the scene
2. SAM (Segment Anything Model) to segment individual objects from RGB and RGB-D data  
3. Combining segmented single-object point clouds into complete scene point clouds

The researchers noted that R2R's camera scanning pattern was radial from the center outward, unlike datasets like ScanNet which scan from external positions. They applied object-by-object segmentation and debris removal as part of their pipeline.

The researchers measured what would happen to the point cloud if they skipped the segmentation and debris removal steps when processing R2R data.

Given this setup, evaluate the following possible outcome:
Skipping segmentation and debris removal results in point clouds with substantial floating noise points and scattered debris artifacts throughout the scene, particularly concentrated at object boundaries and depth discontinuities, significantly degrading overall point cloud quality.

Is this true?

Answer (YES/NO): NO